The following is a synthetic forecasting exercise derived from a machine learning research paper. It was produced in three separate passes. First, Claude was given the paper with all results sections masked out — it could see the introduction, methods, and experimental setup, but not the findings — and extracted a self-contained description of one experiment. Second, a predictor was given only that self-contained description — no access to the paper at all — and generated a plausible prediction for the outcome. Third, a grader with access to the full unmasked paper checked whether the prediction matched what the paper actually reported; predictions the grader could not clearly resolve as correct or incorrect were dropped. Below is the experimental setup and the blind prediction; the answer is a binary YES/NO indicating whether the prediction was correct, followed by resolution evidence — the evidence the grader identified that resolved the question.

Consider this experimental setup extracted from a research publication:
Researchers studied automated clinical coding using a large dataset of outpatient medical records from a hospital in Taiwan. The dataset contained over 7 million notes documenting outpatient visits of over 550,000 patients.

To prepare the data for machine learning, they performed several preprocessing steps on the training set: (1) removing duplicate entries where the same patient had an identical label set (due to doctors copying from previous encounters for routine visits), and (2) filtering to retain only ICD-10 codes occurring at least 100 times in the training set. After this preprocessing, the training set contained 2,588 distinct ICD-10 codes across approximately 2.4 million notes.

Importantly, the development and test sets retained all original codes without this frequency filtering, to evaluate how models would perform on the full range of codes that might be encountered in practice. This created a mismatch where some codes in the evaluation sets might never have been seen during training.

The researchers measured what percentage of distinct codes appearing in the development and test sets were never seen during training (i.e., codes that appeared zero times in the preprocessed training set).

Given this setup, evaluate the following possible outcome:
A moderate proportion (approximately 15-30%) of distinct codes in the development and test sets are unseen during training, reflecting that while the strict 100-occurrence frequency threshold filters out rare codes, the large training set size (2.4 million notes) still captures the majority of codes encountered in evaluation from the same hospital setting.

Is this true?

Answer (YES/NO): YES